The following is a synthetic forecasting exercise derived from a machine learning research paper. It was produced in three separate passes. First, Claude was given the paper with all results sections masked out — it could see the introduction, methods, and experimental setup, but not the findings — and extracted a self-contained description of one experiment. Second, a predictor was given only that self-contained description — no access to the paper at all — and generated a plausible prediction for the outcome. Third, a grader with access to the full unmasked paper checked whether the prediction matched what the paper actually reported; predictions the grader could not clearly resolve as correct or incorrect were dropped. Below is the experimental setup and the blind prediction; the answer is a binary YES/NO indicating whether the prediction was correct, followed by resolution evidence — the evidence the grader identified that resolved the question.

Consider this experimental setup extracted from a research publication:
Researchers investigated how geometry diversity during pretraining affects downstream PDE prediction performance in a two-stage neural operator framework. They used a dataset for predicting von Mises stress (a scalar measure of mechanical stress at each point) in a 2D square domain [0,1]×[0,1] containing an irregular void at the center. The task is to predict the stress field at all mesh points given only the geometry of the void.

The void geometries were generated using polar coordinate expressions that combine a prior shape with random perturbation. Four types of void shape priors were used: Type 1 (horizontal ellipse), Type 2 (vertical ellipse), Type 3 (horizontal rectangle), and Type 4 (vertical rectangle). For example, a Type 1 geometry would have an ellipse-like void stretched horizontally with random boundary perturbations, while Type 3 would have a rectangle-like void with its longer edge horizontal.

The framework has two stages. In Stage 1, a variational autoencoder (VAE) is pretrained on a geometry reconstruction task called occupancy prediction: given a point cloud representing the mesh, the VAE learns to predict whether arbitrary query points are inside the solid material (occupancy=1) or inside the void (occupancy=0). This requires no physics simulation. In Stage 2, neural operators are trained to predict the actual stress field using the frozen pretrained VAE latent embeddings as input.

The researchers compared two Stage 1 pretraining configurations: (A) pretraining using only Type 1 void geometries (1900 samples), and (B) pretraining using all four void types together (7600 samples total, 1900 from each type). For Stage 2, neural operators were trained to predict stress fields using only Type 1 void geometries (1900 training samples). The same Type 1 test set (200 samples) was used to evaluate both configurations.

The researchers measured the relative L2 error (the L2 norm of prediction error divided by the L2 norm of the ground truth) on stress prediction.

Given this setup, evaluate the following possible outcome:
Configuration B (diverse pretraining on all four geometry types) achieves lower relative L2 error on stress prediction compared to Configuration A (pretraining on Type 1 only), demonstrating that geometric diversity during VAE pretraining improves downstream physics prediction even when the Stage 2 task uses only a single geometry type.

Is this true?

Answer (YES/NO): YES